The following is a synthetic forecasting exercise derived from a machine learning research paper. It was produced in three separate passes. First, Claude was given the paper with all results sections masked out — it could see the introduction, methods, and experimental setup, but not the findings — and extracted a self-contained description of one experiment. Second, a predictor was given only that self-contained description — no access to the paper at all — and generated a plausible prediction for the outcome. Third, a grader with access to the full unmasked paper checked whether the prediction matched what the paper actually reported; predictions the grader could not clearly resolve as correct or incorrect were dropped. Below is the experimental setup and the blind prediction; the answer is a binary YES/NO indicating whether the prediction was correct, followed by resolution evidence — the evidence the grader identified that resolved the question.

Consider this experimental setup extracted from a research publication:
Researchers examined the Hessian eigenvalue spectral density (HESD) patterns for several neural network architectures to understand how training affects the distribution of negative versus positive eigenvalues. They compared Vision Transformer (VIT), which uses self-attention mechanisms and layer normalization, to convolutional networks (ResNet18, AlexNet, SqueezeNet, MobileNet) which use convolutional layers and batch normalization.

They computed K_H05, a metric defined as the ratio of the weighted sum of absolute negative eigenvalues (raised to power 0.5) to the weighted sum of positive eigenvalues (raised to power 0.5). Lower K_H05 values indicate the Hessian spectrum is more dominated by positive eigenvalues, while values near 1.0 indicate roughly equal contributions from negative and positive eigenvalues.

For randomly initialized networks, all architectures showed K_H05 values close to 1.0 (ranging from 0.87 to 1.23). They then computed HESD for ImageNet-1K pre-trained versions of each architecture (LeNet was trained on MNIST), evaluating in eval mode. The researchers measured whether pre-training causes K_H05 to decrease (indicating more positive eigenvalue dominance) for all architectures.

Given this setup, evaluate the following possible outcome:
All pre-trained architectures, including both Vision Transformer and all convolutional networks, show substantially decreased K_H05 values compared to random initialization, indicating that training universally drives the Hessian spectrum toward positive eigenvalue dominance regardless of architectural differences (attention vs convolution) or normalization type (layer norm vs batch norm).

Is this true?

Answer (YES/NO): NO